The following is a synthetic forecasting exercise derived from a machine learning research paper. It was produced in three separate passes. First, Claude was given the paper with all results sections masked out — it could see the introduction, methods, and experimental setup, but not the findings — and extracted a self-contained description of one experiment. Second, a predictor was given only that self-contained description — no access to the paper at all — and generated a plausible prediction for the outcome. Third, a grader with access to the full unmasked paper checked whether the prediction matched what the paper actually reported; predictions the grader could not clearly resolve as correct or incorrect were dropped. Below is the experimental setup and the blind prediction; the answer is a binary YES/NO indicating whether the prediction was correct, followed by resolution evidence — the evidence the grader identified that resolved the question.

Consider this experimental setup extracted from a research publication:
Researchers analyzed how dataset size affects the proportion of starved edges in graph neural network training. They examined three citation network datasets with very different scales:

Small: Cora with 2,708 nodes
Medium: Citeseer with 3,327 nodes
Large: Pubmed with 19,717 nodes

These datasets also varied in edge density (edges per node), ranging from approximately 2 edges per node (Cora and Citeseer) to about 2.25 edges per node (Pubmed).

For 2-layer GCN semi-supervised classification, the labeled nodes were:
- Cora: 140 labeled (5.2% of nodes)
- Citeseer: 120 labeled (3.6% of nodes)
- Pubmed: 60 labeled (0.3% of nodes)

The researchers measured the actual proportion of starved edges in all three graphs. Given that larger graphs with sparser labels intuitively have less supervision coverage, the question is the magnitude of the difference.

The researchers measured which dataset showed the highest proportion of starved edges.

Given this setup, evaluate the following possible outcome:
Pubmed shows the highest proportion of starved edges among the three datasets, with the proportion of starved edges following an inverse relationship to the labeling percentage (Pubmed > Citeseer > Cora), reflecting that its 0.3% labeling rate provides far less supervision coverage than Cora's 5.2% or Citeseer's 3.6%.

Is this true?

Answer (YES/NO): YES